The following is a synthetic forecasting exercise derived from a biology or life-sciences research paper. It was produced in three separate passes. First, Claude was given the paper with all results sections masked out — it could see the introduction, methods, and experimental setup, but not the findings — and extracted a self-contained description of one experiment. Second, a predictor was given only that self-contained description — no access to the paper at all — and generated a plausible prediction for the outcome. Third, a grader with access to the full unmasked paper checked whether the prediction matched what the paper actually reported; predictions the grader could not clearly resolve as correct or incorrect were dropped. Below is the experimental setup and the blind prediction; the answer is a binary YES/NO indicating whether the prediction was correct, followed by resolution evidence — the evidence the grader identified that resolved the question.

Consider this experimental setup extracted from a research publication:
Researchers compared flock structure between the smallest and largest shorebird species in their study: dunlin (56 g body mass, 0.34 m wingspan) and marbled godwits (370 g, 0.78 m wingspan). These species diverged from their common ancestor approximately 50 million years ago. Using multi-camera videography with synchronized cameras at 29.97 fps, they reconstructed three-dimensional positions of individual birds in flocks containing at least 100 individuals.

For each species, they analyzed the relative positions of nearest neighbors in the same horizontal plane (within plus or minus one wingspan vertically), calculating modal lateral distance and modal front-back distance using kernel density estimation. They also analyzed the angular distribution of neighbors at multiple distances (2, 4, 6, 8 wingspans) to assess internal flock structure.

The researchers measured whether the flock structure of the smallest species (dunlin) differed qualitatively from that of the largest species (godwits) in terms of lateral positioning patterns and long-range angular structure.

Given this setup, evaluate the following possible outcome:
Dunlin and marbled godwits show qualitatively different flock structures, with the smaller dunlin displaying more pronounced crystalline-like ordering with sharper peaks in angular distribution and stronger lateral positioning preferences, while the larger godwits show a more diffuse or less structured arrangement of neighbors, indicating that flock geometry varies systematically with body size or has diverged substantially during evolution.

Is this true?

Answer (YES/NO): NO